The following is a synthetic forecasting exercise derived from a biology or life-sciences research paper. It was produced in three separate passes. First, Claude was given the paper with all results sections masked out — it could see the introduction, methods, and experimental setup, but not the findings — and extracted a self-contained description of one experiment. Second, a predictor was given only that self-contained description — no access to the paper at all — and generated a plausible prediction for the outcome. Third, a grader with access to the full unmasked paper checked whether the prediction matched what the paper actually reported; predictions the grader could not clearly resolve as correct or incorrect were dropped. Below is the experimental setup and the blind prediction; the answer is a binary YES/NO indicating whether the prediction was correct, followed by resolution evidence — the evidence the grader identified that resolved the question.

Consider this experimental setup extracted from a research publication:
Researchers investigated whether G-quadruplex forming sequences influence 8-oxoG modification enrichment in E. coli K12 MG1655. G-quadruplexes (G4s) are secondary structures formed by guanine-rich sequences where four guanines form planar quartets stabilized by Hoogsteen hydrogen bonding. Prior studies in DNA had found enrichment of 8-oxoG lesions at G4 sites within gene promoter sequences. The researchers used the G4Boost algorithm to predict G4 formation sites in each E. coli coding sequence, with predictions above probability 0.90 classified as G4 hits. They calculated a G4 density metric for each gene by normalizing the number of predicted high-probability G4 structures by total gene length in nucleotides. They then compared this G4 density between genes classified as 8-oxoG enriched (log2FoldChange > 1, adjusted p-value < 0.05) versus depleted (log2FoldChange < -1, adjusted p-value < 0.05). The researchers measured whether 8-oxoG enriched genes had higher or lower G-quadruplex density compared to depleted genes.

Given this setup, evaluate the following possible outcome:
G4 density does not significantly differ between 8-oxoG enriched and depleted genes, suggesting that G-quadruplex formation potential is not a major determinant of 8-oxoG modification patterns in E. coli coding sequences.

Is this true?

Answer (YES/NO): YES